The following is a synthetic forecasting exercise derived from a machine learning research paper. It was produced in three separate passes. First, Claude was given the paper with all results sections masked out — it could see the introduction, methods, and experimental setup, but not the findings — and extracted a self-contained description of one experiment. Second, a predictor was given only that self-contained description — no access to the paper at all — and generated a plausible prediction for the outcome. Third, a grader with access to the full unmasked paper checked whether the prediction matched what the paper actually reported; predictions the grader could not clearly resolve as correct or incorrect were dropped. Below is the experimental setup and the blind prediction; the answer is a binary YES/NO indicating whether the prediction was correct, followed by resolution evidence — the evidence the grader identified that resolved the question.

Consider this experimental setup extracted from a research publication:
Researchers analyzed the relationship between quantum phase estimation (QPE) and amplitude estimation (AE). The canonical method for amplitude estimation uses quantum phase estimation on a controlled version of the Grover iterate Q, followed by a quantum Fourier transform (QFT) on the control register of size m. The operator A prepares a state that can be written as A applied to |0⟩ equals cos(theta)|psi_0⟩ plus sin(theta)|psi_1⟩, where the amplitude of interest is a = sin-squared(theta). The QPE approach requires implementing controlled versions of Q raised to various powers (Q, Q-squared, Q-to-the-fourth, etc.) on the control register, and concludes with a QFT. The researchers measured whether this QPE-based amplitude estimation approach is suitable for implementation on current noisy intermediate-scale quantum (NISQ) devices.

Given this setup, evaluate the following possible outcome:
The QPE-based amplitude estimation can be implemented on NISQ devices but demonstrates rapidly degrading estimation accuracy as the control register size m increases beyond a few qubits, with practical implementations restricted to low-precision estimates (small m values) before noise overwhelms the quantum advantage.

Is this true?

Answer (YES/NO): NO